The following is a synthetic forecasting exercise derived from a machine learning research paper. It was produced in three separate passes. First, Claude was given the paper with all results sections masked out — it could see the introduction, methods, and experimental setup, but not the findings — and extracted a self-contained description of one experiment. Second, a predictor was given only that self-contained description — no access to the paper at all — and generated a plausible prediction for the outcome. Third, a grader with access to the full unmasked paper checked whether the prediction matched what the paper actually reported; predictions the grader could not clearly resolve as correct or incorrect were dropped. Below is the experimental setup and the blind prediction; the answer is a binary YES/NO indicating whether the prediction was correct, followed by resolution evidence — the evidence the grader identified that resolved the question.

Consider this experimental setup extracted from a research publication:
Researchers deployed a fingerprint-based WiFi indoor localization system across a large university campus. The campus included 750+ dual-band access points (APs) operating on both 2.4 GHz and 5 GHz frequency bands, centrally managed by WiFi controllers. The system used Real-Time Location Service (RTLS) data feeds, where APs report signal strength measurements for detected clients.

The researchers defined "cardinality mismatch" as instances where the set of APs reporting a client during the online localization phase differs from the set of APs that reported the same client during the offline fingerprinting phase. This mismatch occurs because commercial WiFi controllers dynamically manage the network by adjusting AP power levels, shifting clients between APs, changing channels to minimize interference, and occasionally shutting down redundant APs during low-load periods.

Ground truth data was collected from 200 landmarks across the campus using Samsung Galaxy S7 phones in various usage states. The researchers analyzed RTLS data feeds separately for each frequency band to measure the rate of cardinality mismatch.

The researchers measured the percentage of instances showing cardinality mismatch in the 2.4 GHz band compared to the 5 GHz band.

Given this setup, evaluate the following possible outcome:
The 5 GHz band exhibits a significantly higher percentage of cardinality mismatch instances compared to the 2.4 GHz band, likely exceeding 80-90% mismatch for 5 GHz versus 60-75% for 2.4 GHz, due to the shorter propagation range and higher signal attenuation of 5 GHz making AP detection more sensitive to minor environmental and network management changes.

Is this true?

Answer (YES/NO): NO